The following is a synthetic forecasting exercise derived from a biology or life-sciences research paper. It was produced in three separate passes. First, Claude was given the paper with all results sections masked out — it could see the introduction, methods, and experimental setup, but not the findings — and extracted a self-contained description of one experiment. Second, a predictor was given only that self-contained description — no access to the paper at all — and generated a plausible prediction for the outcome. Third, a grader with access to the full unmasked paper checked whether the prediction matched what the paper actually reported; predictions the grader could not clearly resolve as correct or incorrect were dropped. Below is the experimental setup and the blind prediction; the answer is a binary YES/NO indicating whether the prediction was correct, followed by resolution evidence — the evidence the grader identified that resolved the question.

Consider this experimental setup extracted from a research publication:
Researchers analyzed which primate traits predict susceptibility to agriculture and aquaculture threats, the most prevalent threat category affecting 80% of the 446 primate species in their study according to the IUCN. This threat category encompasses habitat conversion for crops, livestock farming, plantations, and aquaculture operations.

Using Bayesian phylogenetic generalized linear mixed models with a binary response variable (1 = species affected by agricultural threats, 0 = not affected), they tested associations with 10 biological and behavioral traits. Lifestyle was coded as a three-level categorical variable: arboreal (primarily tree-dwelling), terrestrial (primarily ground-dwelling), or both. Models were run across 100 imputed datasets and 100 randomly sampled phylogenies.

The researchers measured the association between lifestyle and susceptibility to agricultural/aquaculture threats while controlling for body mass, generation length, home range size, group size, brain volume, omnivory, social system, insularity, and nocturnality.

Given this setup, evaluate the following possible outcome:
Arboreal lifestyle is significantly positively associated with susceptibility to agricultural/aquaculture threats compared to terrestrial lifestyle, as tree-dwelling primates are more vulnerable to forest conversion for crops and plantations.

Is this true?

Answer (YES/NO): NO